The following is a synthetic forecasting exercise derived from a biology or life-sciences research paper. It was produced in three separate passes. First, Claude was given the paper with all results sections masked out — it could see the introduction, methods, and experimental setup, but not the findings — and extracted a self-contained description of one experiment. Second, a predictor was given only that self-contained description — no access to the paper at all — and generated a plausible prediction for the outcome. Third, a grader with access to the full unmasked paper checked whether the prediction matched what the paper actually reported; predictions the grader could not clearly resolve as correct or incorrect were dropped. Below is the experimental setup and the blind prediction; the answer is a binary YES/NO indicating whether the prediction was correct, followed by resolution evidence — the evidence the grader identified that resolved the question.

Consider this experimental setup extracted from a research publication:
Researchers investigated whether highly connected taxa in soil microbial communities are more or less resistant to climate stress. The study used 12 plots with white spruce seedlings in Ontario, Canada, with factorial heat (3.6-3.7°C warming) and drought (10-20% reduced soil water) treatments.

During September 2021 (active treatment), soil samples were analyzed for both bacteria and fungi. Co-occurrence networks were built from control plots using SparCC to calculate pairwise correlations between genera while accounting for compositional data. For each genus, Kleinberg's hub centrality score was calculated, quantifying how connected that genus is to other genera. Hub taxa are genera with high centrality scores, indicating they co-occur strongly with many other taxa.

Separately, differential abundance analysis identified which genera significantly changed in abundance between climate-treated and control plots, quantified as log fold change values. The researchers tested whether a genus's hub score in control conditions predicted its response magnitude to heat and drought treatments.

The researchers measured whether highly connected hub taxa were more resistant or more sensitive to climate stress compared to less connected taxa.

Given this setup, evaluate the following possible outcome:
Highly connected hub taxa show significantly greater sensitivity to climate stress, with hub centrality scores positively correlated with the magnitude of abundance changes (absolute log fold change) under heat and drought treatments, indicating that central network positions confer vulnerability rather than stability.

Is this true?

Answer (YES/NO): NO